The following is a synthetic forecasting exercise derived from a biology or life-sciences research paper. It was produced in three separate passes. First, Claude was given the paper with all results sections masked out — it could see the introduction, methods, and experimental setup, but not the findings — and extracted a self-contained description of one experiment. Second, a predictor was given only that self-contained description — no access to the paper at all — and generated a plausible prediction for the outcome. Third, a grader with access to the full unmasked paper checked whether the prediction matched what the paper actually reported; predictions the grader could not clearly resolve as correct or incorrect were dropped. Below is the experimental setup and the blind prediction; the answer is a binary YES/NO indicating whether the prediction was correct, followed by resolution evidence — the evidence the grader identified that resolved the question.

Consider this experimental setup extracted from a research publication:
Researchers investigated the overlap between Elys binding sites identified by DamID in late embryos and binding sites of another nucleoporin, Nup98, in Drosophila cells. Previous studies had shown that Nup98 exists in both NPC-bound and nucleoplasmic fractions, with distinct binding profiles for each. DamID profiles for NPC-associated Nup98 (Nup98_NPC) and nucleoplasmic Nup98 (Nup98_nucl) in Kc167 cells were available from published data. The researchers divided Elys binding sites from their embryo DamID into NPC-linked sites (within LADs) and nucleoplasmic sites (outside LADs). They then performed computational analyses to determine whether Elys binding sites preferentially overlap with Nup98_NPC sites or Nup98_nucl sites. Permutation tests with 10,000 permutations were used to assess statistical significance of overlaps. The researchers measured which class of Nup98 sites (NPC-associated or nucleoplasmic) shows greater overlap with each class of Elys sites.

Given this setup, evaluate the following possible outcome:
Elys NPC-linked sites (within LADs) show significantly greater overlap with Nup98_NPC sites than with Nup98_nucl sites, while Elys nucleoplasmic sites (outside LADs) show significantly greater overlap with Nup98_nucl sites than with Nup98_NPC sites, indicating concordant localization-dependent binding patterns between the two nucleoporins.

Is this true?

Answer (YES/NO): YES